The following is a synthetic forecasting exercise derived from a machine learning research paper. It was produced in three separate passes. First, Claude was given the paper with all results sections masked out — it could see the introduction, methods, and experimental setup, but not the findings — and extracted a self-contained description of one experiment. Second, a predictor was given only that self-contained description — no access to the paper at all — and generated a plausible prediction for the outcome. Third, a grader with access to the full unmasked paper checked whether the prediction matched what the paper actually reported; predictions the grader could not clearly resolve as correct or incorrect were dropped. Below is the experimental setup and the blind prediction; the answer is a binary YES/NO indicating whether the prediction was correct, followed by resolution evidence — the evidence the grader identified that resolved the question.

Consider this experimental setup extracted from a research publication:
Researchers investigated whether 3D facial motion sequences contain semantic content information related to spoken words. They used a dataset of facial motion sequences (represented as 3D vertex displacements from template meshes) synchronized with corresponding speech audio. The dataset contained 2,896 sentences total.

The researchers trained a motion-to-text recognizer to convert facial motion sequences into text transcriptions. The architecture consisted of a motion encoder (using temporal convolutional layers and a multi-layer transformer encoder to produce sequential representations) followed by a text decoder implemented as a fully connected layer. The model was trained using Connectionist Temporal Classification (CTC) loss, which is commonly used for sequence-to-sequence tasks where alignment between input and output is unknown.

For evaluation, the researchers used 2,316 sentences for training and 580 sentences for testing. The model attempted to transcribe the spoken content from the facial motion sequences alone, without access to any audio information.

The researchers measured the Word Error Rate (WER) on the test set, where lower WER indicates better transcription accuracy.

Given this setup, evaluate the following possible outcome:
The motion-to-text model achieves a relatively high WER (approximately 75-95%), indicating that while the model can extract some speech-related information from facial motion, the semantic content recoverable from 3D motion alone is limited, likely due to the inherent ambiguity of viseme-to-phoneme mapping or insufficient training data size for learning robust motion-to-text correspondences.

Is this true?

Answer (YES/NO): NO